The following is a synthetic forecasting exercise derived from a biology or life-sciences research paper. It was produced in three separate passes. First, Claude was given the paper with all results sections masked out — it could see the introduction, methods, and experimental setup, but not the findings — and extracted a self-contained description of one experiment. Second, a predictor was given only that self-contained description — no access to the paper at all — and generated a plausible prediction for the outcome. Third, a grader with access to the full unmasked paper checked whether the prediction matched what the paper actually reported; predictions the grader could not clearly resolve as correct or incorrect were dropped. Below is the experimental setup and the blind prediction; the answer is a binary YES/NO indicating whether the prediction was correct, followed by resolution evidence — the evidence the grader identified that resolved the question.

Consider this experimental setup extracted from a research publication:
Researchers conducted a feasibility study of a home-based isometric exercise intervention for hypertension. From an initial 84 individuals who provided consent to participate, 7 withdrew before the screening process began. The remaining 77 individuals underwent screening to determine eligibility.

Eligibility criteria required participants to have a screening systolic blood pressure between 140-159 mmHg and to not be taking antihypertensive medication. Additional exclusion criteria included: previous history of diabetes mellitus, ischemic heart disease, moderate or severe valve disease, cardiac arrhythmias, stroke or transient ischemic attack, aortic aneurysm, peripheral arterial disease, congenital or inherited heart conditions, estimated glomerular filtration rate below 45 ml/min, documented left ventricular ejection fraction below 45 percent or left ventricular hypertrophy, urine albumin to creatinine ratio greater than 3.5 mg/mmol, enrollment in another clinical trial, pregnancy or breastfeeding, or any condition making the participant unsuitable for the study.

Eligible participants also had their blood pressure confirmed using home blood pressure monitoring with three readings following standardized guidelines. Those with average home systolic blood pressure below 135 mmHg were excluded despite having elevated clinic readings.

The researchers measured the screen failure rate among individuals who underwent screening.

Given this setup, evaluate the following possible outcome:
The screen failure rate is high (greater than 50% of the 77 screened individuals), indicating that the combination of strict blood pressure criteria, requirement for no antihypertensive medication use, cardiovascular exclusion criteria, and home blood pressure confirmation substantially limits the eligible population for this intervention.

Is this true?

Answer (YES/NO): NO